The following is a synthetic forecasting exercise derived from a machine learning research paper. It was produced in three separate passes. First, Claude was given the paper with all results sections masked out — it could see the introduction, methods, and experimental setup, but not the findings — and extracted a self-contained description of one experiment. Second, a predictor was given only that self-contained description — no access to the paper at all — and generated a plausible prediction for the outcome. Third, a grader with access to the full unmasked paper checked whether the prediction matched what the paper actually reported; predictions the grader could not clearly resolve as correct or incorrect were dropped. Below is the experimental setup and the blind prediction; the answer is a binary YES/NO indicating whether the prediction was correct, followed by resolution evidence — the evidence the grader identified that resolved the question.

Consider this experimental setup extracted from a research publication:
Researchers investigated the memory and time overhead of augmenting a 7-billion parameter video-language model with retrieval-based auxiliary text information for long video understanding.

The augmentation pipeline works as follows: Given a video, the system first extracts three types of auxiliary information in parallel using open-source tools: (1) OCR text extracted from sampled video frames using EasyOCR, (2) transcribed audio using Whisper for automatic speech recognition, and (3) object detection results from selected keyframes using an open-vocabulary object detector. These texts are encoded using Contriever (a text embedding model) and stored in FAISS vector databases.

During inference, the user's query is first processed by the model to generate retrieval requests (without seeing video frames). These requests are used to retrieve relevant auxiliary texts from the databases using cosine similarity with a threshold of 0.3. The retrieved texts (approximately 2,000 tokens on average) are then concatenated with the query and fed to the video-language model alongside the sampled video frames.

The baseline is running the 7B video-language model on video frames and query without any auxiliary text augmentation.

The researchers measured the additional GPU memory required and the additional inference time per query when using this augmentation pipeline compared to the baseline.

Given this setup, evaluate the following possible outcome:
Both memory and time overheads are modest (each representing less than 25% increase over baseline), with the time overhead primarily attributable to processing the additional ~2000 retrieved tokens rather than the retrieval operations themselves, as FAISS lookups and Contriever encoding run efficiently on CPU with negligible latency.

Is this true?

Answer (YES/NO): NO